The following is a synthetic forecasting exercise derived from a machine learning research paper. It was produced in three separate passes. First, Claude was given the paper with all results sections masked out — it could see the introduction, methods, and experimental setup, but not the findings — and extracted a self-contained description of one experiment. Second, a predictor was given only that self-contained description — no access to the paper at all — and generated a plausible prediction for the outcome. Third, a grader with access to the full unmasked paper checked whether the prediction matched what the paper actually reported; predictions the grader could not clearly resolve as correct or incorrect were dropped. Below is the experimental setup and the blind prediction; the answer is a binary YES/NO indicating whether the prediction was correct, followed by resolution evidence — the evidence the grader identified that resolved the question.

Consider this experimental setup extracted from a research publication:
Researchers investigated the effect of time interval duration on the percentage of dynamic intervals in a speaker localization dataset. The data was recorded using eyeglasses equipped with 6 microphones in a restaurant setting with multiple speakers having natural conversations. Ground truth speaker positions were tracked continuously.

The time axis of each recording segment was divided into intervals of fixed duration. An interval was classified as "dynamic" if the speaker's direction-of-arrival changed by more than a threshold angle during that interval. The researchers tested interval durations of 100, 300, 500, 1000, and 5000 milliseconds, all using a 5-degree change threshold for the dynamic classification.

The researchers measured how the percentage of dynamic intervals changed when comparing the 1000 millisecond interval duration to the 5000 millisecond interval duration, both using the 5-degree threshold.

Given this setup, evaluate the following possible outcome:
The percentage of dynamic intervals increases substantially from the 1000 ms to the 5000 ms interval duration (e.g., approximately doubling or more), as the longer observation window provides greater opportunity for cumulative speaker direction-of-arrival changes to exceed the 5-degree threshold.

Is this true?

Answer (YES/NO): YES